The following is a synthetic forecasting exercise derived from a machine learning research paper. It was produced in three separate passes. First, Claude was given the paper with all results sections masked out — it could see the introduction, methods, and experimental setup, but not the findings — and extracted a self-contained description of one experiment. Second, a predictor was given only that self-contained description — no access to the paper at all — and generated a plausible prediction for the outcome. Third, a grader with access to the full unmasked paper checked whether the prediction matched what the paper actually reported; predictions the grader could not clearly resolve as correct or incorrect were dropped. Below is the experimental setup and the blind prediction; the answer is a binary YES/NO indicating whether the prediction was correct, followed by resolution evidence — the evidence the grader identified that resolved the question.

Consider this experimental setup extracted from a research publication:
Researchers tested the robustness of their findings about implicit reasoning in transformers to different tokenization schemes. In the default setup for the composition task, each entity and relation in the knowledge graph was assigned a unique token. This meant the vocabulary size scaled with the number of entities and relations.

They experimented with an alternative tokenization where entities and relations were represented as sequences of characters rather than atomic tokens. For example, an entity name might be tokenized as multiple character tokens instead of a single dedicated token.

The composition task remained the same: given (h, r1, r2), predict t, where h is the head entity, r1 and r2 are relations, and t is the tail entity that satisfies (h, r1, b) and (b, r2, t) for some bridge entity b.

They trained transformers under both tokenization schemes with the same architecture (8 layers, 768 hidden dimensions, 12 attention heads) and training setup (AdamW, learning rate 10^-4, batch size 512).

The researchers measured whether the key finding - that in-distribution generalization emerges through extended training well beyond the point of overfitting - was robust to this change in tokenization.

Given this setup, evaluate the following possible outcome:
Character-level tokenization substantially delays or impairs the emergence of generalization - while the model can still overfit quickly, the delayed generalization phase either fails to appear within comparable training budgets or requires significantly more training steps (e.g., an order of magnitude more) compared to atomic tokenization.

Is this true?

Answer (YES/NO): NO